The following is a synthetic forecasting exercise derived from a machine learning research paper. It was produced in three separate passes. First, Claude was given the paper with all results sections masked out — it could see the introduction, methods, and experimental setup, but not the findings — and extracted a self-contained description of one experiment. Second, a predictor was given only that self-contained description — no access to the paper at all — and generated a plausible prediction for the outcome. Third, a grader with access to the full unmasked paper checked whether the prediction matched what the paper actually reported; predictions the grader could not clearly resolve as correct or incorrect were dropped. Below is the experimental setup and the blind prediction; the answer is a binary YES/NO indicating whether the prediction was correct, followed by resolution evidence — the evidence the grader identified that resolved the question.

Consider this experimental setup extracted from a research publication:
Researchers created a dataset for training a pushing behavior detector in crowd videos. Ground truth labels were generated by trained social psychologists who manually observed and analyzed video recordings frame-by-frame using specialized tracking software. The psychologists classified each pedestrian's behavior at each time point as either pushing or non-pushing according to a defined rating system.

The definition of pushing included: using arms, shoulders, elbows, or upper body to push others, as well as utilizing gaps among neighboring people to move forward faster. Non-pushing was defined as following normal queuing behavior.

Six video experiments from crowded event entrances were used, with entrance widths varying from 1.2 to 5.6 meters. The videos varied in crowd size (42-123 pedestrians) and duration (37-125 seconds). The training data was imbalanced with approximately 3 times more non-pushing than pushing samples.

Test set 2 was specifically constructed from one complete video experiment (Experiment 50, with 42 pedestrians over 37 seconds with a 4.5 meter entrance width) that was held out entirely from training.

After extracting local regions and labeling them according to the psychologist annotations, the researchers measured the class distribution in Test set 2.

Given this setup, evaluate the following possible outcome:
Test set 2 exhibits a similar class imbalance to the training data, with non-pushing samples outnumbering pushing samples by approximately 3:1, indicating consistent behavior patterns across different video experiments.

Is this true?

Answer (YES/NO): NO